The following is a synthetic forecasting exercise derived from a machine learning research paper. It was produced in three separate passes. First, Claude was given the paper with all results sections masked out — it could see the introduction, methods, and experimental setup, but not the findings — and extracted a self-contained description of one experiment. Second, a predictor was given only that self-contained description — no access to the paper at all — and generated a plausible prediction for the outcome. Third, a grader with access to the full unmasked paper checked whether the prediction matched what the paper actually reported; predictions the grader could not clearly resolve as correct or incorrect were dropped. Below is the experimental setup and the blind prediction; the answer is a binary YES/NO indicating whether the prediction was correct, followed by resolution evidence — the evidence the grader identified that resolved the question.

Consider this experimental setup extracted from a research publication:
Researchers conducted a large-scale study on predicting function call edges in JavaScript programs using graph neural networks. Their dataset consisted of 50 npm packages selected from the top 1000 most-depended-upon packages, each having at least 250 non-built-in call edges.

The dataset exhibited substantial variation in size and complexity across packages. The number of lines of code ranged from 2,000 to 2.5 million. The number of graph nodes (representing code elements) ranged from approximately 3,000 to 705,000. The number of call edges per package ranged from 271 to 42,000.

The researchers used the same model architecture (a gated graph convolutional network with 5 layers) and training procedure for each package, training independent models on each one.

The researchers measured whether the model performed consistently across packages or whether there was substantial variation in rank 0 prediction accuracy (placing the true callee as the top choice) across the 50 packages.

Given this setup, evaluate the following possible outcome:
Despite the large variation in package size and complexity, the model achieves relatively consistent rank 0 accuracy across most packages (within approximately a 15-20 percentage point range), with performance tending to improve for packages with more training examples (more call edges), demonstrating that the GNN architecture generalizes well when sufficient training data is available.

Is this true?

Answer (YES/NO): NO